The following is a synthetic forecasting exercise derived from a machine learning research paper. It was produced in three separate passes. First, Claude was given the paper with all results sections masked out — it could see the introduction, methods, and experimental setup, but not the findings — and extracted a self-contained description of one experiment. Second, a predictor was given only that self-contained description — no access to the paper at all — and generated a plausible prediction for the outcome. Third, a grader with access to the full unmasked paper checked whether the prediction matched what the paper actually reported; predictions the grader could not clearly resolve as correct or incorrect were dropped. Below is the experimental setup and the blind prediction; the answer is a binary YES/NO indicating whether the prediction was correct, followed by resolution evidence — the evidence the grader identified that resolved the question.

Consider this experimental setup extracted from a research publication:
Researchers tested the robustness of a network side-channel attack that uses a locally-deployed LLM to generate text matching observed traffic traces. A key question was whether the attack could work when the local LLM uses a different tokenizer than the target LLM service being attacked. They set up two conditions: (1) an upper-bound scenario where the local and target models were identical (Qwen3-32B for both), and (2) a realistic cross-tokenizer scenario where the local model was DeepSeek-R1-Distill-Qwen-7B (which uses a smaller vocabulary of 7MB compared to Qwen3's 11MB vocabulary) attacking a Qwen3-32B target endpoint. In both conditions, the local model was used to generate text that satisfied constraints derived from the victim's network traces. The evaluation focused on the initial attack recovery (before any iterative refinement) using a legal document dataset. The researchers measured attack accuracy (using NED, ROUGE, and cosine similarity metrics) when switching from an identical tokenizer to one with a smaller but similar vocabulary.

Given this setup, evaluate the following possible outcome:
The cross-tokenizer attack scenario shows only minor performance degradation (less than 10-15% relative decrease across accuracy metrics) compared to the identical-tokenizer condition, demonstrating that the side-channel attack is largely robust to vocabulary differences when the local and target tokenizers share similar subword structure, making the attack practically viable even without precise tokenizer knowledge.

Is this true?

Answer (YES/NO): YES